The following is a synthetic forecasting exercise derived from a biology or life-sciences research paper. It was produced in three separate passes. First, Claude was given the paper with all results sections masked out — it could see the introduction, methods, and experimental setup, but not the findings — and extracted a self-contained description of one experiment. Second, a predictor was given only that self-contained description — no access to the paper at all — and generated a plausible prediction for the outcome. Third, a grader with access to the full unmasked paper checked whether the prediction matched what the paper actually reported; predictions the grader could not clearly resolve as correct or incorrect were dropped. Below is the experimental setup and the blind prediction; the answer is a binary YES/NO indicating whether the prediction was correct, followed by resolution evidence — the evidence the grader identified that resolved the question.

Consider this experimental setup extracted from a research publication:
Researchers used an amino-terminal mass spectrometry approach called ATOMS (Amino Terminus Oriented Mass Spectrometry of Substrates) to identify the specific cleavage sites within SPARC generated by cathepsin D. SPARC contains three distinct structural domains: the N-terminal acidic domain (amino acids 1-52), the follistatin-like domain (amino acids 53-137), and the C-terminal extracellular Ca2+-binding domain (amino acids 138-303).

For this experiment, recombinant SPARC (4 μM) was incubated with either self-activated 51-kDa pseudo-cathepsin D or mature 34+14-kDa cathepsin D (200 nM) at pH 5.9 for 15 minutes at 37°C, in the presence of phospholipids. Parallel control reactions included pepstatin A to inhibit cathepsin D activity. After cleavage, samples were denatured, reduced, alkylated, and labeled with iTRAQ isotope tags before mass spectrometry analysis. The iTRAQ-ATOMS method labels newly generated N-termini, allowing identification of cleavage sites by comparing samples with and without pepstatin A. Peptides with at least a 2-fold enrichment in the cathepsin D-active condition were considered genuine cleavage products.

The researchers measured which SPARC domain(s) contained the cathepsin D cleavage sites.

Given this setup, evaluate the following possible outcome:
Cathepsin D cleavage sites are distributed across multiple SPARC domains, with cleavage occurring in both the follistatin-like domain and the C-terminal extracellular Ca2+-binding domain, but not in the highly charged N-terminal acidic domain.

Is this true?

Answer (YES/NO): NO